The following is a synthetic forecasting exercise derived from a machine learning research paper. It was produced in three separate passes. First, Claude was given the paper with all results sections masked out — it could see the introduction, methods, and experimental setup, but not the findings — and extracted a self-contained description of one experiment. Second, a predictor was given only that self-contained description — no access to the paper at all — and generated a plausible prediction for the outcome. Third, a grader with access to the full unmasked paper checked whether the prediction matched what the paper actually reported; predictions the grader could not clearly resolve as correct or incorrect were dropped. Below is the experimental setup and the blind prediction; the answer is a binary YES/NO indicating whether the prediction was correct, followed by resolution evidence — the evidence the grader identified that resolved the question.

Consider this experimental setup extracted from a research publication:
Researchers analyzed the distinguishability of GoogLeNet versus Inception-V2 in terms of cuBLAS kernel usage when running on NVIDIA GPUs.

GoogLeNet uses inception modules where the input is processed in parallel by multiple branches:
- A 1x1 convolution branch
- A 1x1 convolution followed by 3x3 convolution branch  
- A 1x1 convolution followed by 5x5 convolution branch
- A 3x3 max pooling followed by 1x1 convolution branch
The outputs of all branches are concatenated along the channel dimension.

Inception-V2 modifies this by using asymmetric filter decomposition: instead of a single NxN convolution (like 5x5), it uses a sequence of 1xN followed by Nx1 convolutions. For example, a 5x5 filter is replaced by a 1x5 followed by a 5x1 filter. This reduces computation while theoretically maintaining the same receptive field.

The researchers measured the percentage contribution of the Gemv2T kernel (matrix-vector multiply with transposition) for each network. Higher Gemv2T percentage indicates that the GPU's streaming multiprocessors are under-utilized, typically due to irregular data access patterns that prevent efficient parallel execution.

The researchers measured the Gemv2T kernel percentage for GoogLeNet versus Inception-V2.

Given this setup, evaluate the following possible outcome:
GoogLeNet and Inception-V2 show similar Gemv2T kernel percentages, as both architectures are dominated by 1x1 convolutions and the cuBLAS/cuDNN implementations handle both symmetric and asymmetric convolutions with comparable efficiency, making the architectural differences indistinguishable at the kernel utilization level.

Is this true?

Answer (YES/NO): NO